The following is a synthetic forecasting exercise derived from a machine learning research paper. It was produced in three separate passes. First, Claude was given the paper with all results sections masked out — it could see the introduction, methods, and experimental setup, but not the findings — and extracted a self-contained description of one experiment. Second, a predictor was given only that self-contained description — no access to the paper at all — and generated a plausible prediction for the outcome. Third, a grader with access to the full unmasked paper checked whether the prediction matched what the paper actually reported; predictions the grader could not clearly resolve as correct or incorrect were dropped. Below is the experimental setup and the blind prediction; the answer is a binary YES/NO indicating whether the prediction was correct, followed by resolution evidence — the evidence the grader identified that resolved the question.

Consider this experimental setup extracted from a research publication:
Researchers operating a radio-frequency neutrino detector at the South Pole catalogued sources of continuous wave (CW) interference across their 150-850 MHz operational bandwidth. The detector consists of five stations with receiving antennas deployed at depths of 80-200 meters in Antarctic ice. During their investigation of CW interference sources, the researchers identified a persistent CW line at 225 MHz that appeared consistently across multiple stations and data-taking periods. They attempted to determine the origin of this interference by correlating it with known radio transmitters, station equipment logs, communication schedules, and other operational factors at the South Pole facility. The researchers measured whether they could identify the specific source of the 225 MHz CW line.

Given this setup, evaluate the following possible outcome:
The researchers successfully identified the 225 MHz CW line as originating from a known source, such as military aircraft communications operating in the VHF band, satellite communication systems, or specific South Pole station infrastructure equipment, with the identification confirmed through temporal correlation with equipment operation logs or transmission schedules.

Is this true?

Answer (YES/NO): NO